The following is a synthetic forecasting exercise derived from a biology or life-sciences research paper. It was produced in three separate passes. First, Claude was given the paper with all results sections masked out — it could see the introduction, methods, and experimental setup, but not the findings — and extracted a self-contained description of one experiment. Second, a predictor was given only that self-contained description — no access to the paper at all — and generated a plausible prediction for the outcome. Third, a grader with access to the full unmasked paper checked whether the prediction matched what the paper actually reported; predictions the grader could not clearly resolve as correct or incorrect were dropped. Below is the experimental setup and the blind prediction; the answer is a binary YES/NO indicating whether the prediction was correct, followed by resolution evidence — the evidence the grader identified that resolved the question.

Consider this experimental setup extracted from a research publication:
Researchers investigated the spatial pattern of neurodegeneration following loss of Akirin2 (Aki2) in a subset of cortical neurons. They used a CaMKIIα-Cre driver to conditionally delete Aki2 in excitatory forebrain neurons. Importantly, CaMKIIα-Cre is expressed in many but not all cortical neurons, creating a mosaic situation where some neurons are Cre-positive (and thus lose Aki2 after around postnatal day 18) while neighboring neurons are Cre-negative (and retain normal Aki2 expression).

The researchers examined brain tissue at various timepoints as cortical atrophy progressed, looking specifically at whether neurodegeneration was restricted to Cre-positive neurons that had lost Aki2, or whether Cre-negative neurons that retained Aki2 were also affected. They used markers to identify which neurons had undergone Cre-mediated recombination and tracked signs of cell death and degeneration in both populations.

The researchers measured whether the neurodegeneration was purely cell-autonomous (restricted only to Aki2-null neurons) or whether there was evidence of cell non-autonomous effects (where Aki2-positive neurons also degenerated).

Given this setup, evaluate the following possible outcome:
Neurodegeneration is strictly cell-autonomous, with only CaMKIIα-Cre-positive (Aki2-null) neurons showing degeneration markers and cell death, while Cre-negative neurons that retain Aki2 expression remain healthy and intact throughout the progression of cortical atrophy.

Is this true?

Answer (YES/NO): NO